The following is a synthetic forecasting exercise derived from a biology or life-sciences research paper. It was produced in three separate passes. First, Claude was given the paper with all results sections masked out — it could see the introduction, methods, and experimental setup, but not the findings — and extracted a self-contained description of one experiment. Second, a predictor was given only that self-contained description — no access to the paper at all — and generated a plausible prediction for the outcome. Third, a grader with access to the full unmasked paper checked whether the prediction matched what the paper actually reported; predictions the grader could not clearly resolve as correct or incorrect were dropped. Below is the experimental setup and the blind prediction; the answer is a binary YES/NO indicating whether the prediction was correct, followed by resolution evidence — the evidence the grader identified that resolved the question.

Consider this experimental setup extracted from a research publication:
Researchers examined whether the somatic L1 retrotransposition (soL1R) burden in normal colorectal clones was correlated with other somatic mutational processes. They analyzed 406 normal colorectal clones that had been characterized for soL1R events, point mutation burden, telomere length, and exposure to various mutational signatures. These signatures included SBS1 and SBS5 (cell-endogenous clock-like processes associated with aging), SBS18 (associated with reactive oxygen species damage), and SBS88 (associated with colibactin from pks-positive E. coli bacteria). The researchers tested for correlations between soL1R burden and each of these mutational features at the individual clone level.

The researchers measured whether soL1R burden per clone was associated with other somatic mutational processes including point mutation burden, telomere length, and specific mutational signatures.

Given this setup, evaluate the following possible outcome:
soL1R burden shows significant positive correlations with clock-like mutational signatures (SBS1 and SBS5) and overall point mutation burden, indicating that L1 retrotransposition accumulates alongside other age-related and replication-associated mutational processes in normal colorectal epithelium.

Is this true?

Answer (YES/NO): NO